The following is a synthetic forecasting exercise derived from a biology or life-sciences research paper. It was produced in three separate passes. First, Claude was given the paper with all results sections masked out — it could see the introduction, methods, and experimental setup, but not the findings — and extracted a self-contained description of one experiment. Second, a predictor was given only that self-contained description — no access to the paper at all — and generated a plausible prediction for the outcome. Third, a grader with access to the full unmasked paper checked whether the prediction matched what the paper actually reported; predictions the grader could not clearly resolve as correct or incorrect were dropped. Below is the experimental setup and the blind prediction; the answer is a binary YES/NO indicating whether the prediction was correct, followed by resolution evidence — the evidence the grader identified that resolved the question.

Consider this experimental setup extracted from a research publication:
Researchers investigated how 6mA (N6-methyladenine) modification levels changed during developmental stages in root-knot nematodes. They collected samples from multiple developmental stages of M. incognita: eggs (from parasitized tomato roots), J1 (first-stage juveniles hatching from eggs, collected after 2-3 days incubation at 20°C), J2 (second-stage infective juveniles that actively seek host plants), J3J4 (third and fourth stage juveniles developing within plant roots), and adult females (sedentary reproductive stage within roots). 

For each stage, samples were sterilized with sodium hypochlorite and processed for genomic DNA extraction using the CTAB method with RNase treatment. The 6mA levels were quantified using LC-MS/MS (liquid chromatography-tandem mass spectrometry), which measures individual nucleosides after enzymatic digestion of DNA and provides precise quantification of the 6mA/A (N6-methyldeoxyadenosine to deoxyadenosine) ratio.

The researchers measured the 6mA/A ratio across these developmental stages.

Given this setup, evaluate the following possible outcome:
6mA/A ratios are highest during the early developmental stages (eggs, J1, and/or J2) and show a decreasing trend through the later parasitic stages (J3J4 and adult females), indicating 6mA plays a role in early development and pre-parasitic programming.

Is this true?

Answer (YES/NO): NO